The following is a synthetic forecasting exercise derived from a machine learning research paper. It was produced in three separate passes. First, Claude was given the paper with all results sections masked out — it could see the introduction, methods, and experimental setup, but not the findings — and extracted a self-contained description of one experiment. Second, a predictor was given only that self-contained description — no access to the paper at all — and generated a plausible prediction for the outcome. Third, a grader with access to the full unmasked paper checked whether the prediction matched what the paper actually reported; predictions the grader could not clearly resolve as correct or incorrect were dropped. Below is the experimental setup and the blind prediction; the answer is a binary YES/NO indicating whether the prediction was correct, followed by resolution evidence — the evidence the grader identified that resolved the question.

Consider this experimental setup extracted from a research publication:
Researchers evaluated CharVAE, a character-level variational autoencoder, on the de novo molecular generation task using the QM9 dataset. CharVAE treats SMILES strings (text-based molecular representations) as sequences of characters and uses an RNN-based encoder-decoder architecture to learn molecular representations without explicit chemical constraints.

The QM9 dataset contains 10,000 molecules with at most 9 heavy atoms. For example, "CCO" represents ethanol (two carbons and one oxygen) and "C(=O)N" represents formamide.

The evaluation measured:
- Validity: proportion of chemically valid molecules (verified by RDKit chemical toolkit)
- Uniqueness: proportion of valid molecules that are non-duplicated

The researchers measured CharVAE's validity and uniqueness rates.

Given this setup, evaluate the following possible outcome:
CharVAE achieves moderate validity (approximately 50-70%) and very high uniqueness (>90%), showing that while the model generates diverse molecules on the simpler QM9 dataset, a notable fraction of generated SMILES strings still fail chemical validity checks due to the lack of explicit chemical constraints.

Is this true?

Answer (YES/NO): NO